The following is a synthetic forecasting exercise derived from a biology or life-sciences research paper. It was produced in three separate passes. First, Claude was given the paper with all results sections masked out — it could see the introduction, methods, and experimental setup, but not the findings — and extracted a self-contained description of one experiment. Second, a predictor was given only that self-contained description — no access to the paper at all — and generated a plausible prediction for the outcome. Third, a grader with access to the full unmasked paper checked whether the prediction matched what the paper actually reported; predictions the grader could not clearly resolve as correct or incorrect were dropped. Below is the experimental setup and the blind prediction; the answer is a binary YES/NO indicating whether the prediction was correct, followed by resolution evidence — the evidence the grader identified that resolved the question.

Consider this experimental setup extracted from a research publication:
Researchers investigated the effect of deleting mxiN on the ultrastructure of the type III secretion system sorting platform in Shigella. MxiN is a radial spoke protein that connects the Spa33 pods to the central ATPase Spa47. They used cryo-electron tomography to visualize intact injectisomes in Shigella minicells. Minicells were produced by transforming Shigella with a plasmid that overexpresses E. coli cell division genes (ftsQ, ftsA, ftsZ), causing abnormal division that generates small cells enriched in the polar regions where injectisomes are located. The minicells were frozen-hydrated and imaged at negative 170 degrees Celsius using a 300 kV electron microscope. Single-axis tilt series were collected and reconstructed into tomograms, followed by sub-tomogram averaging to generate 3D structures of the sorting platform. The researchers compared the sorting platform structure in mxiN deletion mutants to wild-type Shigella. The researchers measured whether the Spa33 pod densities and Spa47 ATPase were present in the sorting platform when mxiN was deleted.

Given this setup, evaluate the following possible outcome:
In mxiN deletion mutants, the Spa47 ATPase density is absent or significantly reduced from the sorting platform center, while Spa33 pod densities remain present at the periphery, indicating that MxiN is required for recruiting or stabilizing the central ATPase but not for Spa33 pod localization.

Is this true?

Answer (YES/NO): YES